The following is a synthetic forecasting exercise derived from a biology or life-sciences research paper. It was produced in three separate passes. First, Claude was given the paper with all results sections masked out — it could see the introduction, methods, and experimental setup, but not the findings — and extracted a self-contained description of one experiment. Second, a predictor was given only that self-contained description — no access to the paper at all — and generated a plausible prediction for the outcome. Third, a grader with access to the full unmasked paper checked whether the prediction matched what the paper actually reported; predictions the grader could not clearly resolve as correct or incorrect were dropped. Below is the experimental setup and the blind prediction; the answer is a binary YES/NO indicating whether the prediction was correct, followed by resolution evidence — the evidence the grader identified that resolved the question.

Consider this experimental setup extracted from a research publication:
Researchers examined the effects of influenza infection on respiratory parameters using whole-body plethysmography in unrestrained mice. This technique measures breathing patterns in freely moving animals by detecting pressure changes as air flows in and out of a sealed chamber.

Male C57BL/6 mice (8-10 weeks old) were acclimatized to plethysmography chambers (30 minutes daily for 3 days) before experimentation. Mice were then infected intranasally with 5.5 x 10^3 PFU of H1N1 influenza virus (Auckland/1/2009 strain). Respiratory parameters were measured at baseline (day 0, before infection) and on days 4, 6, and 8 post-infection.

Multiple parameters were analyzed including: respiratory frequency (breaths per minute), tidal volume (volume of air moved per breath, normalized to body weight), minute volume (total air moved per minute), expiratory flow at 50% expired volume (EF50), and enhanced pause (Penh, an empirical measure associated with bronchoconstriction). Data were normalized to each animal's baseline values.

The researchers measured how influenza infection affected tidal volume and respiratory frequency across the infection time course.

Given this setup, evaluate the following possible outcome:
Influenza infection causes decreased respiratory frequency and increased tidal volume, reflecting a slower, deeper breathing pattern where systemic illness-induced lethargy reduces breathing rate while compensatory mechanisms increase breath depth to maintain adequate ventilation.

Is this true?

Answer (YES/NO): YES